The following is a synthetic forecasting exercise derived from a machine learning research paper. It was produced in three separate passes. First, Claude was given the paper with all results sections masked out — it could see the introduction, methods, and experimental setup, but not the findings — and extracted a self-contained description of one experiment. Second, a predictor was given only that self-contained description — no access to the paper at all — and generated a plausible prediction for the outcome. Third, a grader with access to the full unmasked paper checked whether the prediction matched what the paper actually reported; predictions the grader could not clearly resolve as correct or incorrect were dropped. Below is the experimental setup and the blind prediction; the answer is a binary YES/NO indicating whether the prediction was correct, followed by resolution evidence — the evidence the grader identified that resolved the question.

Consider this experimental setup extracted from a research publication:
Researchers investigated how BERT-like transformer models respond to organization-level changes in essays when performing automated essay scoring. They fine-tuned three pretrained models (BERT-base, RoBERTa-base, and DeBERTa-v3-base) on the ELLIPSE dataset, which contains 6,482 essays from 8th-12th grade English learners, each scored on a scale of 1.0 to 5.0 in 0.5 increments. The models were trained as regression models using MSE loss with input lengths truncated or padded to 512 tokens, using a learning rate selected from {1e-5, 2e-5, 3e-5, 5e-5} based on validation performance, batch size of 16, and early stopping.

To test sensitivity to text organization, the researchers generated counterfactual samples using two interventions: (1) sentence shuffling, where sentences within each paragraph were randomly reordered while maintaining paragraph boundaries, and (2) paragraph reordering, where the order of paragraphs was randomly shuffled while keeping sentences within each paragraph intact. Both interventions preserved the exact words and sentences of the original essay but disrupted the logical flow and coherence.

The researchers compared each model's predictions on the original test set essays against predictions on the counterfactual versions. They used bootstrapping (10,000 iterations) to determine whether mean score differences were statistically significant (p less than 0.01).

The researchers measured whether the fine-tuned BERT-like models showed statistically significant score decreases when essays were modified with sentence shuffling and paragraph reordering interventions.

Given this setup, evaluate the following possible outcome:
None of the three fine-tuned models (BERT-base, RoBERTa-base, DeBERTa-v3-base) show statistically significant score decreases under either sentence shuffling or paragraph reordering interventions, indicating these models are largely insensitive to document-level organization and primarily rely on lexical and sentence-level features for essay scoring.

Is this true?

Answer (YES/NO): YES